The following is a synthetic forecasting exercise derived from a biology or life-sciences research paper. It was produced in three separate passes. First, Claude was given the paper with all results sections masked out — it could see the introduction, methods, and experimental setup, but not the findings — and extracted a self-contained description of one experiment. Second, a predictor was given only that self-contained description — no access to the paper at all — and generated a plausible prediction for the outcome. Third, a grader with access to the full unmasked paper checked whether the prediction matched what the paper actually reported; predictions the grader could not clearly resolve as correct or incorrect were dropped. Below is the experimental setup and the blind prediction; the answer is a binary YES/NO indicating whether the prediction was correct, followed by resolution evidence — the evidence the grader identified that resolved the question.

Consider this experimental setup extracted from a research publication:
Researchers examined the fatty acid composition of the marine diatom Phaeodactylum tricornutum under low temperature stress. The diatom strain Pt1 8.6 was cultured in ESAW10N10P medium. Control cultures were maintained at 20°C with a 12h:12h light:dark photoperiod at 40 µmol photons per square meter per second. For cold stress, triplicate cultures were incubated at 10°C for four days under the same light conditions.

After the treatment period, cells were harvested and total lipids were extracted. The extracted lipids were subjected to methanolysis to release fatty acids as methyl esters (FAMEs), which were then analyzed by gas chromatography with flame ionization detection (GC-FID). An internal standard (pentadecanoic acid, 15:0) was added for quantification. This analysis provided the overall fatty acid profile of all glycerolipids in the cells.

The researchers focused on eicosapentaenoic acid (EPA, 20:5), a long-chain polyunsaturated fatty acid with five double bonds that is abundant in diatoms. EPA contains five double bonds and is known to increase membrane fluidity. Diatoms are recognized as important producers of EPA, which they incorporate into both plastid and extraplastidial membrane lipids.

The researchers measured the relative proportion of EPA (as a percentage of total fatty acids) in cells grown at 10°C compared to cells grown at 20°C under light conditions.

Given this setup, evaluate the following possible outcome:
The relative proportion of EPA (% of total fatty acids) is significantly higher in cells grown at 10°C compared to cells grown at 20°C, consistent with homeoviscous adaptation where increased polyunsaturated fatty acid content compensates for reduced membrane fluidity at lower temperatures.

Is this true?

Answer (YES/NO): NO